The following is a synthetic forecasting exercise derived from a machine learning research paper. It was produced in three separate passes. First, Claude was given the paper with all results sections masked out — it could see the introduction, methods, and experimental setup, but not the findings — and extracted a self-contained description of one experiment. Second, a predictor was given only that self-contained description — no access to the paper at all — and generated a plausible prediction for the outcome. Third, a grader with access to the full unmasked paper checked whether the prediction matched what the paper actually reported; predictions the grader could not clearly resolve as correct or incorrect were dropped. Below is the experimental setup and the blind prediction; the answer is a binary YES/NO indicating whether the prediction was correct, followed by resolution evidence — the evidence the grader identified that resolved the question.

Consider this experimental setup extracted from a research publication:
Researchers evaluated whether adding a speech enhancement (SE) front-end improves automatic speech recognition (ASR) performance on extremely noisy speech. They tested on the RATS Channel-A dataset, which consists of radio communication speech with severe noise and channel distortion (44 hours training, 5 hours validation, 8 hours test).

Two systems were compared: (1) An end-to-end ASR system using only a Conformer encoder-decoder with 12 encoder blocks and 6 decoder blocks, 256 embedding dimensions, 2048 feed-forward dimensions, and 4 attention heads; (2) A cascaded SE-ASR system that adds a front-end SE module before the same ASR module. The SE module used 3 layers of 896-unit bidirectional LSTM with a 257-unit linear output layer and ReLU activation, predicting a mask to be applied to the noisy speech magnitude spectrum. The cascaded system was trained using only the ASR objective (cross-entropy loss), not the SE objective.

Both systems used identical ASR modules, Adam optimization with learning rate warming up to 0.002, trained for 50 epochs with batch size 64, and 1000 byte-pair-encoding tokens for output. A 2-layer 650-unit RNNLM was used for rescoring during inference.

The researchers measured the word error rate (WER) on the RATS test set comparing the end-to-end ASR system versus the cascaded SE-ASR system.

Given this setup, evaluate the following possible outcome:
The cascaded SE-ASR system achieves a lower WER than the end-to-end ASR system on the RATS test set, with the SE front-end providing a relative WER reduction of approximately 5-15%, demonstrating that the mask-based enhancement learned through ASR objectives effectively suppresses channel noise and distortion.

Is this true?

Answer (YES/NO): NO